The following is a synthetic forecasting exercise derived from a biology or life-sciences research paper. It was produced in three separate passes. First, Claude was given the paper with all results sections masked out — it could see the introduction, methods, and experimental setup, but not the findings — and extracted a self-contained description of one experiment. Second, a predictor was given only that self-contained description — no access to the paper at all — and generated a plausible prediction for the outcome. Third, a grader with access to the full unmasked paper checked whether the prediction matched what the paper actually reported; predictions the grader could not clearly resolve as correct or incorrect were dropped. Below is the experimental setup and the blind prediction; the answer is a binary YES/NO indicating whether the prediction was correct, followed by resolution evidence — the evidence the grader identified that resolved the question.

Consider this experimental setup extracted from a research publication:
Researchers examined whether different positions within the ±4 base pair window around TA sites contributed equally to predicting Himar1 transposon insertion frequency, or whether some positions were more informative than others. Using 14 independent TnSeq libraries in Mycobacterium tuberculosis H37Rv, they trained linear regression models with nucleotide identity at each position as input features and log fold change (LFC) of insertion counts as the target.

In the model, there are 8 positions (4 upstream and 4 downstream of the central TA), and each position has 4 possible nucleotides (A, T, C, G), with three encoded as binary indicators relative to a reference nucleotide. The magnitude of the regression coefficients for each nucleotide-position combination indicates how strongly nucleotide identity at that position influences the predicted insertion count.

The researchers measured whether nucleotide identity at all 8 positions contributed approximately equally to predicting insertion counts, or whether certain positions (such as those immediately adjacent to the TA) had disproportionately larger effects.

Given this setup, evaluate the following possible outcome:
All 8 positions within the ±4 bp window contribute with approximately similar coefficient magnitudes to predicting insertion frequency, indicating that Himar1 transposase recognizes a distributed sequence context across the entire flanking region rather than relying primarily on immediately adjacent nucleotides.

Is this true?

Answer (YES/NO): NO